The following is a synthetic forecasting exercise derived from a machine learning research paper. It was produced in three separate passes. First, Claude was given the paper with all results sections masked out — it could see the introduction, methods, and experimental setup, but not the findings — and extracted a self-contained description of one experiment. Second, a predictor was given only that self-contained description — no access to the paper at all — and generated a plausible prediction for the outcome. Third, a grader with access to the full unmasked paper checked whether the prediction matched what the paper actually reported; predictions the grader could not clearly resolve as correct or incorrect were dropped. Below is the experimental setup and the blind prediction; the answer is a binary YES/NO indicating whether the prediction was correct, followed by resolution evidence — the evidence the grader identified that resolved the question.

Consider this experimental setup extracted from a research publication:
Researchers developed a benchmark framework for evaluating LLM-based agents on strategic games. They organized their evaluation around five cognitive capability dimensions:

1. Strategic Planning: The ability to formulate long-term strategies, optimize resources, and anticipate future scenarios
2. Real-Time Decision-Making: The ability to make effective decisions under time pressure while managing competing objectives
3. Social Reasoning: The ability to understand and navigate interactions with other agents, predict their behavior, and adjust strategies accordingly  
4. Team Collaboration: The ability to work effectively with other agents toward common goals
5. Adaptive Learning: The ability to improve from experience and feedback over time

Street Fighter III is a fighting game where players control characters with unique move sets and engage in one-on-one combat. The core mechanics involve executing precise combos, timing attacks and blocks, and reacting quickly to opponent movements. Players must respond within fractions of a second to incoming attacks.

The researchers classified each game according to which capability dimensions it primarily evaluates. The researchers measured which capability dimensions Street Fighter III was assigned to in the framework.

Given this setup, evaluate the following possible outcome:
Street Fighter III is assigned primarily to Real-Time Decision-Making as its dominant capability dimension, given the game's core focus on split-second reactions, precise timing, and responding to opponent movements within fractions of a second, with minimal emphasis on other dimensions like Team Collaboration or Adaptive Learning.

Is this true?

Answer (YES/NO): YES